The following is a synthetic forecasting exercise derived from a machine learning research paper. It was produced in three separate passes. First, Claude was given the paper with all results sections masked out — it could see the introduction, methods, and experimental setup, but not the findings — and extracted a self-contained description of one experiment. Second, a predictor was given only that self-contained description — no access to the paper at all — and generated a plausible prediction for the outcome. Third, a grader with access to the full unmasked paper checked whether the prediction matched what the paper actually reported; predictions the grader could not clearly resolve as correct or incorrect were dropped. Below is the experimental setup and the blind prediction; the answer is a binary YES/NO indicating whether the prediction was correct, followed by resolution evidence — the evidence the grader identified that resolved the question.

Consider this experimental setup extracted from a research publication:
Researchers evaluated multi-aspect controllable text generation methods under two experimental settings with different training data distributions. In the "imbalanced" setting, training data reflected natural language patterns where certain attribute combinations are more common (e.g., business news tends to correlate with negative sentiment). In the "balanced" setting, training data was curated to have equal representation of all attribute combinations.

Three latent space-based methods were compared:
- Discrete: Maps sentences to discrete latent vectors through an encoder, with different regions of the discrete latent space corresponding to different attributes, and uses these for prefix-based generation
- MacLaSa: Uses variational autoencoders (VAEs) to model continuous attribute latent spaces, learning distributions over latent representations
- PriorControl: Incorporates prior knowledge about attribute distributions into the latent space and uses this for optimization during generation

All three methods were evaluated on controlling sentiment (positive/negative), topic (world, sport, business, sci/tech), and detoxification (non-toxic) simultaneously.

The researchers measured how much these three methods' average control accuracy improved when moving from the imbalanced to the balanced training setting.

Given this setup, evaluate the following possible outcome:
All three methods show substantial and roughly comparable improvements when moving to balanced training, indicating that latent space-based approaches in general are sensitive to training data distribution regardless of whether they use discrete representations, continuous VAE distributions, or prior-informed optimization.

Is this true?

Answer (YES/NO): NO